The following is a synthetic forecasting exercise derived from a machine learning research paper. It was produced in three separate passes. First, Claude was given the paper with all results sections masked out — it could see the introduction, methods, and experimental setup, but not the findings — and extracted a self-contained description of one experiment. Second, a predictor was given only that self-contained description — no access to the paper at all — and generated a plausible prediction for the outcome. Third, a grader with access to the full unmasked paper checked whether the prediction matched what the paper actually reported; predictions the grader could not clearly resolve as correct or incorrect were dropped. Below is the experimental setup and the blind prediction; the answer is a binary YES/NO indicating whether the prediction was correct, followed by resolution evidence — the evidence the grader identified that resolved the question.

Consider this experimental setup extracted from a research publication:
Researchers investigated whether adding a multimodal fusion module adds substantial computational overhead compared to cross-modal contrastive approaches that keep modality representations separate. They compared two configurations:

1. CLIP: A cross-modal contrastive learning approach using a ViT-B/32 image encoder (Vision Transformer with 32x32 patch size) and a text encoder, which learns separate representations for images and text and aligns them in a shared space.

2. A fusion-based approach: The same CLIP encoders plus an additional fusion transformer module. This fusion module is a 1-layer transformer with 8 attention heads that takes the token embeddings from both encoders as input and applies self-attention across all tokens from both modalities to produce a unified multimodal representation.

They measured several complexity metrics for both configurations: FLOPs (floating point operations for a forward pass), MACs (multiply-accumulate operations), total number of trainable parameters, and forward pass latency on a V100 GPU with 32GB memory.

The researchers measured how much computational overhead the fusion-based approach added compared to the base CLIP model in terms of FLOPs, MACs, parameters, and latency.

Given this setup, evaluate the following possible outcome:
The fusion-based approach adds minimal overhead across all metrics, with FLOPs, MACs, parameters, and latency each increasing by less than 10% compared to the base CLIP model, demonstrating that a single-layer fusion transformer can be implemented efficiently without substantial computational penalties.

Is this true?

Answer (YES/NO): NO